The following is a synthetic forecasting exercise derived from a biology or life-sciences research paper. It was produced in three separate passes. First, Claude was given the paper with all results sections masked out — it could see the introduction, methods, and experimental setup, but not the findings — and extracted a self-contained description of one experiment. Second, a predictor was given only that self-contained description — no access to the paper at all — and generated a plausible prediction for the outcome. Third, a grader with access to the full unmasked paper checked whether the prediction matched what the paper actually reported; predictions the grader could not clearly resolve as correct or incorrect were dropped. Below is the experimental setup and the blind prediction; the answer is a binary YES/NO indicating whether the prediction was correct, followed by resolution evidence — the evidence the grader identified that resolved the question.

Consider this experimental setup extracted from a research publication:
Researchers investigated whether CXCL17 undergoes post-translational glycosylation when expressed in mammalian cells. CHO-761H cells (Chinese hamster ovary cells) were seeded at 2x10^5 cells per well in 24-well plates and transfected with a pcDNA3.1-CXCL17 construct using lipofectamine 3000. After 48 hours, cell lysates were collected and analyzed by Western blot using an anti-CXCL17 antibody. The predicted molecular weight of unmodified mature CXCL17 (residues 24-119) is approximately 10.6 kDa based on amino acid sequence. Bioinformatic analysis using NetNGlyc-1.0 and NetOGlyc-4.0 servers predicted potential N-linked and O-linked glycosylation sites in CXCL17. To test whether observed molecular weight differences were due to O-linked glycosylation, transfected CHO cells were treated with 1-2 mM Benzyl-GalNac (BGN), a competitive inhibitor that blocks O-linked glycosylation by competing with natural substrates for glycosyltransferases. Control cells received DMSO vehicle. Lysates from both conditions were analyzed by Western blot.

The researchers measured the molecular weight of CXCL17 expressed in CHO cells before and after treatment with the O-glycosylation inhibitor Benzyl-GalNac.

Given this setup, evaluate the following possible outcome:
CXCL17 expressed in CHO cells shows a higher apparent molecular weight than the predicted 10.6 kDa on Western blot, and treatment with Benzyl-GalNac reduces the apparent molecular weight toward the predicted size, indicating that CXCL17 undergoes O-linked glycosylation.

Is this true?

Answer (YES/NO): NO